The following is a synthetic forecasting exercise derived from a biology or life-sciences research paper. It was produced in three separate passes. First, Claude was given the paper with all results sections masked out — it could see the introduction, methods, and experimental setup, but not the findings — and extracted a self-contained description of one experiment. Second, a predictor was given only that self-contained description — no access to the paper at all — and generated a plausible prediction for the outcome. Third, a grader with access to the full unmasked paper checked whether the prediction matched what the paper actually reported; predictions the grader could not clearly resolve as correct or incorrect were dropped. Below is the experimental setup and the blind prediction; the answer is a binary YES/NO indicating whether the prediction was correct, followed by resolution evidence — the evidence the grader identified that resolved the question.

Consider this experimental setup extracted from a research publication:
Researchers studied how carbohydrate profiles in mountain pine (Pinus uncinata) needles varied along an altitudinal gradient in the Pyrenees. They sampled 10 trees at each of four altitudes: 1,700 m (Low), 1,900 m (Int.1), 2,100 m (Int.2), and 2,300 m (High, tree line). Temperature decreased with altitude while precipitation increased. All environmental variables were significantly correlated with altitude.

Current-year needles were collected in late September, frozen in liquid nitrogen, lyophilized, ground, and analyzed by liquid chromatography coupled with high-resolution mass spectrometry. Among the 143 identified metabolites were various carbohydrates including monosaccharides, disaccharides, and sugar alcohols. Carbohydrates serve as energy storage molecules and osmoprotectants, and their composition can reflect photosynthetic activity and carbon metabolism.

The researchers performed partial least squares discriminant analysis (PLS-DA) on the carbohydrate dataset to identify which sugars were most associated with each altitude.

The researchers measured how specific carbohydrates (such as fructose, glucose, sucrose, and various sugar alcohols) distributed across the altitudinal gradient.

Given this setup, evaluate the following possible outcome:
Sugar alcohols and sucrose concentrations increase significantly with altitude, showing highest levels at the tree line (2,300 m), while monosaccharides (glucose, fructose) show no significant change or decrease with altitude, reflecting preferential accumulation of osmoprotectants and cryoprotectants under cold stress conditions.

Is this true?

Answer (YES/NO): NO